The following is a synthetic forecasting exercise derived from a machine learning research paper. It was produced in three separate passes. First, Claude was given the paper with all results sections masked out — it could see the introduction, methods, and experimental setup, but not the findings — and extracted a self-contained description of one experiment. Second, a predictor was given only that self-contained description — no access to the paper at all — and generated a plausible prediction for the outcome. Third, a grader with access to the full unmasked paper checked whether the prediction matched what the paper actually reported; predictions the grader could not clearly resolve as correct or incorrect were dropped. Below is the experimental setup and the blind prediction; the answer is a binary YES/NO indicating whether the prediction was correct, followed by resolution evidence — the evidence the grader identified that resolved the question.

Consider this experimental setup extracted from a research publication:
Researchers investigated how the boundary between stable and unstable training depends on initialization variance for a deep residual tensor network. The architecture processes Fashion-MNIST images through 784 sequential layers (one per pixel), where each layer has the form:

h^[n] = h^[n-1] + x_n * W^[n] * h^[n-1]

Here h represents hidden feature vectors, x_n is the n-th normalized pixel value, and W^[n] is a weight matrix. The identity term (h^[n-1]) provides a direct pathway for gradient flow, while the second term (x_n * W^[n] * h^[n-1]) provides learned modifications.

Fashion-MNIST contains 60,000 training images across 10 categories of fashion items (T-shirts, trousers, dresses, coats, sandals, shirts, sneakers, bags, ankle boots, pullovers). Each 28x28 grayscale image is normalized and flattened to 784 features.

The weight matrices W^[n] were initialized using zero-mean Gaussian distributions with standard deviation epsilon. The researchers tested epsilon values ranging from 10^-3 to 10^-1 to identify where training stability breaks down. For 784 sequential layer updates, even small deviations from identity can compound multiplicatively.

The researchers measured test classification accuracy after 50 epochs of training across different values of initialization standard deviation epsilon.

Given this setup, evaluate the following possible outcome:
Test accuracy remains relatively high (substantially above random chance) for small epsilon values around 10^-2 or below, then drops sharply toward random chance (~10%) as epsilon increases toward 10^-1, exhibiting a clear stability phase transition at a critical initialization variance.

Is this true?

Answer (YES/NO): YES